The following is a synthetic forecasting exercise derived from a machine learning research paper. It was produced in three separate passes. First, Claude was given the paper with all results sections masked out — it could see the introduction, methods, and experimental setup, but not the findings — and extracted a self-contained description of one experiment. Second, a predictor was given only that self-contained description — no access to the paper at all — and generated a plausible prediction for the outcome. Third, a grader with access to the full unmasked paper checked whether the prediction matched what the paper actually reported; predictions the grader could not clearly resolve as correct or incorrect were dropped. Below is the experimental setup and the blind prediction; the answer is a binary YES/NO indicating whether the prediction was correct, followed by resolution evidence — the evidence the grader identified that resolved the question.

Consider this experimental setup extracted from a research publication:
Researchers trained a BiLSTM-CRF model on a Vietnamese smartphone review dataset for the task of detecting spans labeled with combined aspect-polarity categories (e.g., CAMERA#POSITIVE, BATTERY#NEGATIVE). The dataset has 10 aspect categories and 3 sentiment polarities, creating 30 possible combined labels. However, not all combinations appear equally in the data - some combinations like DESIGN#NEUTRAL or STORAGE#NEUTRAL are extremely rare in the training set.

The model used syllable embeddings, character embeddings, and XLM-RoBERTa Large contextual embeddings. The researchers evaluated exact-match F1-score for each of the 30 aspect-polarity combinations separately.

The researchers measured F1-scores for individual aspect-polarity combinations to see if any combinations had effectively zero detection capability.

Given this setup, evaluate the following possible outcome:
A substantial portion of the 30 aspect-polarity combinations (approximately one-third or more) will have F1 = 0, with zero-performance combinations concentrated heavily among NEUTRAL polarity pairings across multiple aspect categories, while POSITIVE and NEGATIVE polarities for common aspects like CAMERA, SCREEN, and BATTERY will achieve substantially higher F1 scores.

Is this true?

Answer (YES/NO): NO